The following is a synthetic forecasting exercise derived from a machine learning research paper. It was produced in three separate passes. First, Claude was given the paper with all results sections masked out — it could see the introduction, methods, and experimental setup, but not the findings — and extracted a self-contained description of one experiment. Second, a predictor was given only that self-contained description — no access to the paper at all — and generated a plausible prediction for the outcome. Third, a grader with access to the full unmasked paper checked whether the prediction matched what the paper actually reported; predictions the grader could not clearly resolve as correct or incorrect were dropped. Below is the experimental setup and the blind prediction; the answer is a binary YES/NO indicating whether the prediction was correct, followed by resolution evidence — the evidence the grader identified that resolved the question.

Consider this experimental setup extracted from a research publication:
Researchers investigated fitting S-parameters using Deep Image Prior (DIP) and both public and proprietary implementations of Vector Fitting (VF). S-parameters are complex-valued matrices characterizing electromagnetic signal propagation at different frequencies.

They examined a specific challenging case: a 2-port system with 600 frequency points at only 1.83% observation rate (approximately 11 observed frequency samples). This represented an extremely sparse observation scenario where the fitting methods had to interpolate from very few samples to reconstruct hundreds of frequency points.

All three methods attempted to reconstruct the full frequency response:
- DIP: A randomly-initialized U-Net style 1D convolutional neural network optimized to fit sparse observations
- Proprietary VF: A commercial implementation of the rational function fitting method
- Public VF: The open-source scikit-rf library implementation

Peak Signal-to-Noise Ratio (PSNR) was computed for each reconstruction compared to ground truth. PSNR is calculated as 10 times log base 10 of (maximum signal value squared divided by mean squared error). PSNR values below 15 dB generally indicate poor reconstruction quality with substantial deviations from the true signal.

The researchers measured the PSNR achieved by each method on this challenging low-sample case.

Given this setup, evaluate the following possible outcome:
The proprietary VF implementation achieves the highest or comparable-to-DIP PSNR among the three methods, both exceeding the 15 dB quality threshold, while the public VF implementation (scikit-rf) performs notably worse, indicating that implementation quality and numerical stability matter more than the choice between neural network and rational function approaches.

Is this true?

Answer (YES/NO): NO